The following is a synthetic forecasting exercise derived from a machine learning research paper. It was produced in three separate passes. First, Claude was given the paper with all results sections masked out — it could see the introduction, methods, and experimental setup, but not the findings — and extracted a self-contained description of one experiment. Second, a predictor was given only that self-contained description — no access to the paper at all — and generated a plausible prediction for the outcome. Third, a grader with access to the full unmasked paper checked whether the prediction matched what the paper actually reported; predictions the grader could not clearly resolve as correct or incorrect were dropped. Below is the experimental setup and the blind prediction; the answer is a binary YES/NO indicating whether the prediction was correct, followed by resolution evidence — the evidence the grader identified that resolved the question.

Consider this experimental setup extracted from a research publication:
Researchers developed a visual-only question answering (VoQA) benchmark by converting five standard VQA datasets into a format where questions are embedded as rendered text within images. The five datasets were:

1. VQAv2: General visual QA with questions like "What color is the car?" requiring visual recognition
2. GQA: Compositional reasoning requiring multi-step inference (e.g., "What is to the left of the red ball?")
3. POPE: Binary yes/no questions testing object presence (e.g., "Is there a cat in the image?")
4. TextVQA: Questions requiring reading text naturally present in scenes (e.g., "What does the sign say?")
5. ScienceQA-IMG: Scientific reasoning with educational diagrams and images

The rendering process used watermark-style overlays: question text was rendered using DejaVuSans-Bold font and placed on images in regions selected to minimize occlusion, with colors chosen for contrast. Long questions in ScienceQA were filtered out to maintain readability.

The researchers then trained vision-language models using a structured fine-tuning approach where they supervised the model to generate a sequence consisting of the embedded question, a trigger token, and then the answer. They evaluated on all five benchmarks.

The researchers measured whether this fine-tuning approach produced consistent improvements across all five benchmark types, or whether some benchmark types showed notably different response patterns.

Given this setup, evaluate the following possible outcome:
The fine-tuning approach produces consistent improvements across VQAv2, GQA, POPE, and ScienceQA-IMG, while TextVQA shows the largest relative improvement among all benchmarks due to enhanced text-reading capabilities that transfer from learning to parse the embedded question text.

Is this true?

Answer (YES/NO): NO